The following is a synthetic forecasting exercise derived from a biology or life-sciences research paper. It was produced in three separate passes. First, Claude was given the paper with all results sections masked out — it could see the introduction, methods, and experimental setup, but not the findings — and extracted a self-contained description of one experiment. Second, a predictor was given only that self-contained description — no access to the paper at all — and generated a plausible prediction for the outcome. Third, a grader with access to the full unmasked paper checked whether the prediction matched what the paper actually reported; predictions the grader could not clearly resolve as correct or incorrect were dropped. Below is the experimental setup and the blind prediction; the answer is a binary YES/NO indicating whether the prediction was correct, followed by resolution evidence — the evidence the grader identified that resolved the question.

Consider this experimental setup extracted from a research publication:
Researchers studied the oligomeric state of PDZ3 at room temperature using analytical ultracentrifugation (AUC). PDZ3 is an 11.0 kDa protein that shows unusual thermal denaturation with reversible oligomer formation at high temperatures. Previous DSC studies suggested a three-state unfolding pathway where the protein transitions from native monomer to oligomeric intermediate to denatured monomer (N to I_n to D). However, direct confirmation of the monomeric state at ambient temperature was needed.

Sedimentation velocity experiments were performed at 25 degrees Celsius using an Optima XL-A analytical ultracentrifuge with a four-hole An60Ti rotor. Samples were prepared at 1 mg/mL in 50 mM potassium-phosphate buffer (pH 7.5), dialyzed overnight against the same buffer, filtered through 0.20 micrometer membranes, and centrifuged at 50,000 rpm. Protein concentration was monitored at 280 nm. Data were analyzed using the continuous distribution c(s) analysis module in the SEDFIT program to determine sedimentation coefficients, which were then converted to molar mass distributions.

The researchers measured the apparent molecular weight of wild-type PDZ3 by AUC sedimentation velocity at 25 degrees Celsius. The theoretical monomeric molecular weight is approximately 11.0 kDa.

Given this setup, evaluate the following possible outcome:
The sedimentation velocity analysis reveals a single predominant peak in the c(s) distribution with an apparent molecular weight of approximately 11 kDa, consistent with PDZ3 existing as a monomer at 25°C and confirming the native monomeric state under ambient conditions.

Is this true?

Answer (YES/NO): YES